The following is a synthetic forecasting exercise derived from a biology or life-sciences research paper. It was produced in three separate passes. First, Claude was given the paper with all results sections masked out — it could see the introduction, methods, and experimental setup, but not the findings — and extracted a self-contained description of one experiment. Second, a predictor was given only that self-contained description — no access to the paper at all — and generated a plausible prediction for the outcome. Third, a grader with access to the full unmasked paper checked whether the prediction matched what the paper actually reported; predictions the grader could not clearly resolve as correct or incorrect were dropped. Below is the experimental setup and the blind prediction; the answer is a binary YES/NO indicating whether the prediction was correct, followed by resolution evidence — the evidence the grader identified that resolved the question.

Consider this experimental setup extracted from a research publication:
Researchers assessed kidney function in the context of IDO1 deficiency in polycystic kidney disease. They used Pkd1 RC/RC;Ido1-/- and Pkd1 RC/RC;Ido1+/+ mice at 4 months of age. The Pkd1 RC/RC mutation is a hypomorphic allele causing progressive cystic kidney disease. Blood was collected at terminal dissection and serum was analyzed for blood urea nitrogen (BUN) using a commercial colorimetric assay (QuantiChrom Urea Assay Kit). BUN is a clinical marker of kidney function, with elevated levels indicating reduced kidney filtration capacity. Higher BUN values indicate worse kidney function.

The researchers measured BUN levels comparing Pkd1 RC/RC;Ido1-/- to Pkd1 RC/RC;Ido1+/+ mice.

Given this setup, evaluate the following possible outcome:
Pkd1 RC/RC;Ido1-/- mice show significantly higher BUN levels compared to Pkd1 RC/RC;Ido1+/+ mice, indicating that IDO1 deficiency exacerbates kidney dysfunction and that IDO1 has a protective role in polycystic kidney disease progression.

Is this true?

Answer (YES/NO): NO